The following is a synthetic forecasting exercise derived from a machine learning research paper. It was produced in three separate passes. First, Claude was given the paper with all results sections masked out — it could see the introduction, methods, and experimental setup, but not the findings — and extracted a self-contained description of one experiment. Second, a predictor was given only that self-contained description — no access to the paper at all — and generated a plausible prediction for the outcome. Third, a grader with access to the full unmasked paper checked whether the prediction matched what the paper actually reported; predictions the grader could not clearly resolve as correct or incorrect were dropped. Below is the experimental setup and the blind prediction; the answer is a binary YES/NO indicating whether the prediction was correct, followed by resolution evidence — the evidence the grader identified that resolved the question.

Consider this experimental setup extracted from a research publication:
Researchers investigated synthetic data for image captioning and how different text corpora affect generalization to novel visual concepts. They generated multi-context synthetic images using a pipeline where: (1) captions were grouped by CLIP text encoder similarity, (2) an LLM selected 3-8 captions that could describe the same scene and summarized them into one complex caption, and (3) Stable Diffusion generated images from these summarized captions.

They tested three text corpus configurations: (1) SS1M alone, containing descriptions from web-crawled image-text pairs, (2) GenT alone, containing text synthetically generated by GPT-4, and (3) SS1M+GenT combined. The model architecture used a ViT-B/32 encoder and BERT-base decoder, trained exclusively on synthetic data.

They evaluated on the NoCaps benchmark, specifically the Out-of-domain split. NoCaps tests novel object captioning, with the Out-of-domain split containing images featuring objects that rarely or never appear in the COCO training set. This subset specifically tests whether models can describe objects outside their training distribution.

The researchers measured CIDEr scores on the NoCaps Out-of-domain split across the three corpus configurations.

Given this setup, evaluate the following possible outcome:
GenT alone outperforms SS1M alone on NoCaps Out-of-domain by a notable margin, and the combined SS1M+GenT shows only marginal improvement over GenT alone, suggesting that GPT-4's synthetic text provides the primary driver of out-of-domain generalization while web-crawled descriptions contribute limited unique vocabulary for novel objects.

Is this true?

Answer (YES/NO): NO